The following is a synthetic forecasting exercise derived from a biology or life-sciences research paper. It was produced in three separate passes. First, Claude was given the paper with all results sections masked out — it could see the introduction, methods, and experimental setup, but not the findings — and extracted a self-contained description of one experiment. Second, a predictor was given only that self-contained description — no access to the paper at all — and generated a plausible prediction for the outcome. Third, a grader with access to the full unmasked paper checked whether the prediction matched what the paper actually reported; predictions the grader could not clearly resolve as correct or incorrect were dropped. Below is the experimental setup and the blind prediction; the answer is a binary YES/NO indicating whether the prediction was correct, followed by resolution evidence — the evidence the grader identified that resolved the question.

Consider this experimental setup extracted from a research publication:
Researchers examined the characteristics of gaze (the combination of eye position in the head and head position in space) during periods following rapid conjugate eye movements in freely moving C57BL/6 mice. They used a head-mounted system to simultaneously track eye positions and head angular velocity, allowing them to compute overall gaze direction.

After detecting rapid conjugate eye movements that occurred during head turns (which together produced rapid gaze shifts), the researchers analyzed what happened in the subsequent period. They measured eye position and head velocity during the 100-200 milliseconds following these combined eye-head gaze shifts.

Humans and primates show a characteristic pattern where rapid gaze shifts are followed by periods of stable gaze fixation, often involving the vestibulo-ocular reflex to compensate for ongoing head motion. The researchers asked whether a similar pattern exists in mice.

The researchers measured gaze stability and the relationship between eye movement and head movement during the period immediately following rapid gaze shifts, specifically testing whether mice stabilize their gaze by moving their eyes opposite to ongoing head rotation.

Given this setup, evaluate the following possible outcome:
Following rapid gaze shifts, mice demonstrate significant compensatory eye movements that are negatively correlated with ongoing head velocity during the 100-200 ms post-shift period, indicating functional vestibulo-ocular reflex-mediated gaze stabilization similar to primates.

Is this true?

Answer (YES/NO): YES